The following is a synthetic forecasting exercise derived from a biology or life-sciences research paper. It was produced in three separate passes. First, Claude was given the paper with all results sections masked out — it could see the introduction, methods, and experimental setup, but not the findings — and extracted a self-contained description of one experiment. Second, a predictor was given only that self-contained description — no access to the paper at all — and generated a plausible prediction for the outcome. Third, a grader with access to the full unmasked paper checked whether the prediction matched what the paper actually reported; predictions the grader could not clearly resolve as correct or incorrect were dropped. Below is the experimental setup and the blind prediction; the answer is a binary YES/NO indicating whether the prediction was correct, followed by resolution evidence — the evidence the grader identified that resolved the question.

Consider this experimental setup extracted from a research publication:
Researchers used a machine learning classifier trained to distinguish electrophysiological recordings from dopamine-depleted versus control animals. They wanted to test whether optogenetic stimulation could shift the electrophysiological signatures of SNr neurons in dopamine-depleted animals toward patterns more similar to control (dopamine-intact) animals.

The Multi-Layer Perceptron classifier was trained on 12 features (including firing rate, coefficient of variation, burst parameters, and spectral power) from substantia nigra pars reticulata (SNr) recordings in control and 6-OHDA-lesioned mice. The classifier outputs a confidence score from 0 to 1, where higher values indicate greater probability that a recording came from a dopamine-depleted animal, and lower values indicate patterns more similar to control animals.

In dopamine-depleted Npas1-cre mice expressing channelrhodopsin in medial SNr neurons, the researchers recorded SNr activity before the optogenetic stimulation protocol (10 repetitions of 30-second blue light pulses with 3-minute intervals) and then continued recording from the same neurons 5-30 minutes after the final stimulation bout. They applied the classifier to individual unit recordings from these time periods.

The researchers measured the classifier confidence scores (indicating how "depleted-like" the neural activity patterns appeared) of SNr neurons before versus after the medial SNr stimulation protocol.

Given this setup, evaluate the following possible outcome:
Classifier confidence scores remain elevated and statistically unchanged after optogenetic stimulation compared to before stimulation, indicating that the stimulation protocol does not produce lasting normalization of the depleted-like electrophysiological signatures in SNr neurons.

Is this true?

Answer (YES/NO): NO